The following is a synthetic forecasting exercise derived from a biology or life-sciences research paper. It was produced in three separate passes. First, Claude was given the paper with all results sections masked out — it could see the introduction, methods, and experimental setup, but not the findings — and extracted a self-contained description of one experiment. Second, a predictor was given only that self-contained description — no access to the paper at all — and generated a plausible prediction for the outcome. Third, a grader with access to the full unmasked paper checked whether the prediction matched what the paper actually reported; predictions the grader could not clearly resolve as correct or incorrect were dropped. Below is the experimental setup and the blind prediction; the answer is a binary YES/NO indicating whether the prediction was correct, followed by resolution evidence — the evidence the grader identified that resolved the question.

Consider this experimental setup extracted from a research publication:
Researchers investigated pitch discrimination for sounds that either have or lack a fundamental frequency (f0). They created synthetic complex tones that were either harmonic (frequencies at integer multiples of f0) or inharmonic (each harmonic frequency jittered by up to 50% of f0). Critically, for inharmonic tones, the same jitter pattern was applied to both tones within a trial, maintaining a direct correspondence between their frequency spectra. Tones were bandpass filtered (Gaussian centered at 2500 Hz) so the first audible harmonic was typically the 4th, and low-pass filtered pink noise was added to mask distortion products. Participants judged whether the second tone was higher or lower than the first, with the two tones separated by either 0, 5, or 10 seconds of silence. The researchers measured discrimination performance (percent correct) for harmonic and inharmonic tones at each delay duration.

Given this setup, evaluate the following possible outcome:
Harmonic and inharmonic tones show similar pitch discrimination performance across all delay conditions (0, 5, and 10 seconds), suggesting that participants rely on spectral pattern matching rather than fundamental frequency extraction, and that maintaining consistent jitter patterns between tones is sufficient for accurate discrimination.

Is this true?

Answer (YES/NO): NO